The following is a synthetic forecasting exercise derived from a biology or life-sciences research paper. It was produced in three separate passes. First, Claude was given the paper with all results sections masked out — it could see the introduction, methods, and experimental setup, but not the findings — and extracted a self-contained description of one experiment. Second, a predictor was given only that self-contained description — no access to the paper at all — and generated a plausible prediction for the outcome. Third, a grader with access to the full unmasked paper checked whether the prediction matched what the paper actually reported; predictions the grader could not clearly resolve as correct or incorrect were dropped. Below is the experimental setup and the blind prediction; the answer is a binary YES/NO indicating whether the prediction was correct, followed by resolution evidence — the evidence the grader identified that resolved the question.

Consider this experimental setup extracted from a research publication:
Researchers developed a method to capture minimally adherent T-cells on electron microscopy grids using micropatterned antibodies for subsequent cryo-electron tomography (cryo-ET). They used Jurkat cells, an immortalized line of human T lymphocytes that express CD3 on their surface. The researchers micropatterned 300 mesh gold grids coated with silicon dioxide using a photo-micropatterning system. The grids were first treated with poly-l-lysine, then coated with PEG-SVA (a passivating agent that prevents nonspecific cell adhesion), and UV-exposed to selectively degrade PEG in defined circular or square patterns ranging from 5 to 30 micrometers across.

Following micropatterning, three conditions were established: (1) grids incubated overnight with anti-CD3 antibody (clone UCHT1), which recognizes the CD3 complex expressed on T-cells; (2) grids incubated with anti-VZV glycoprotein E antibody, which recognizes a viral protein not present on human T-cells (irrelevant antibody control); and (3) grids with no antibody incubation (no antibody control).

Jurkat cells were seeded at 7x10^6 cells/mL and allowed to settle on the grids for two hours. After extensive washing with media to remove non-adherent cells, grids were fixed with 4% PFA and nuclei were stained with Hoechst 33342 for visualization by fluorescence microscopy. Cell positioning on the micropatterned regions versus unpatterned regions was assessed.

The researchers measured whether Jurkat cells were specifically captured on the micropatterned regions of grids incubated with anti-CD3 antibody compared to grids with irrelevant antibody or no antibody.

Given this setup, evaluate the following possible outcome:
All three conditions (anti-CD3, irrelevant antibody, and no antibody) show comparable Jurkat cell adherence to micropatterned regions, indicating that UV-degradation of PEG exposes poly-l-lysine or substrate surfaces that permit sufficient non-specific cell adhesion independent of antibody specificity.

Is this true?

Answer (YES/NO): NO